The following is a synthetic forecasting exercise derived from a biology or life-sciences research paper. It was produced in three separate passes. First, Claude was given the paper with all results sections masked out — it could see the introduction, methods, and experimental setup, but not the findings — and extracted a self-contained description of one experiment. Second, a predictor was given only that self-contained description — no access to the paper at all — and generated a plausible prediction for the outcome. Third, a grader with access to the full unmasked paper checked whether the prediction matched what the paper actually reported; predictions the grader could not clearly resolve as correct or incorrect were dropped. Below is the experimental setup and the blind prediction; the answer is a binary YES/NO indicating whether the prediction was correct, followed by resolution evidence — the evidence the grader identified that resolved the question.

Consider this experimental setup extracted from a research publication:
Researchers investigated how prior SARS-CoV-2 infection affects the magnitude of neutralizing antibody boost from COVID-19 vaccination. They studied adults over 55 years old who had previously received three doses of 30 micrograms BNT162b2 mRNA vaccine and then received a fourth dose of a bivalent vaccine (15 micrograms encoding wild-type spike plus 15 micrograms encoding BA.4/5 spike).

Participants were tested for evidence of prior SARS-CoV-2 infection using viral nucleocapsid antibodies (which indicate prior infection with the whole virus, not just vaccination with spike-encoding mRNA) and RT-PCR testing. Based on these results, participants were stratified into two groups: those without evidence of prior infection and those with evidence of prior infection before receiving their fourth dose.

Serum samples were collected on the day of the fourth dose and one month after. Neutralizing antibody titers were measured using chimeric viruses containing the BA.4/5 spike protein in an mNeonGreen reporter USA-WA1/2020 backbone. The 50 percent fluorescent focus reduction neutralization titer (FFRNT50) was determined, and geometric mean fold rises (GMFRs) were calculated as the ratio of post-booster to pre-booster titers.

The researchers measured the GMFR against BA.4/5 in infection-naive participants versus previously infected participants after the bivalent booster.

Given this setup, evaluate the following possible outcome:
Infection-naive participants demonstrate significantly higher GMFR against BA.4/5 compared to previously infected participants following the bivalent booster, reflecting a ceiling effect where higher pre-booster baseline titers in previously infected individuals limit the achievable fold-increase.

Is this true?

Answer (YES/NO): YES